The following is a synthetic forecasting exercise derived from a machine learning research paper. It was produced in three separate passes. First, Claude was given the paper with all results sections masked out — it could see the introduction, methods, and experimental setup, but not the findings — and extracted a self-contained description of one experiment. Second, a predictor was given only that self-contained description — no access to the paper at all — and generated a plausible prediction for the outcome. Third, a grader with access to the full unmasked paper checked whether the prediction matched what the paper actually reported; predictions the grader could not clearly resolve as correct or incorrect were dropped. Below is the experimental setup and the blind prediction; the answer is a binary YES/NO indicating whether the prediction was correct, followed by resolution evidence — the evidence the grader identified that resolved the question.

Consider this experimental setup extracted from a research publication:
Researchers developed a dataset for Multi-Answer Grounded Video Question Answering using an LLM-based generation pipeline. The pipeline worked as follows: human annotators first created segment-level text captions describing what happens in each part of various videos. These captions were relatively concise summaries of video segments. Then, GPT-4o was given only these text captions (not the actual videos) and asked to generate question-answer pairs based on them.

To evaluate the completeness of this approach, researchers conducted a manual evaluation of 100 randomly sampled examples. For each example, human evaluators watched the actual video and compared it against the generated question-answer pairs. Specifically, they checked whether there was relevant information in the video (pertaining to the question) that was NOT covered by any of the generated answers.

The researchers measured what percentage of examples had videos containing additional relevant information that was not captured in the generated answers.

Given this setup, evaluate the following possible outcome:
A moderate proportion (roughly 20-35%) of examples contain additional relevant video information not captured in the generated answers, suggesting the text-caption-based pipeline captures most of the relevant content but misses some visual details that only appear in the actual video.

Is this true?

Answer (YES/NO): YES